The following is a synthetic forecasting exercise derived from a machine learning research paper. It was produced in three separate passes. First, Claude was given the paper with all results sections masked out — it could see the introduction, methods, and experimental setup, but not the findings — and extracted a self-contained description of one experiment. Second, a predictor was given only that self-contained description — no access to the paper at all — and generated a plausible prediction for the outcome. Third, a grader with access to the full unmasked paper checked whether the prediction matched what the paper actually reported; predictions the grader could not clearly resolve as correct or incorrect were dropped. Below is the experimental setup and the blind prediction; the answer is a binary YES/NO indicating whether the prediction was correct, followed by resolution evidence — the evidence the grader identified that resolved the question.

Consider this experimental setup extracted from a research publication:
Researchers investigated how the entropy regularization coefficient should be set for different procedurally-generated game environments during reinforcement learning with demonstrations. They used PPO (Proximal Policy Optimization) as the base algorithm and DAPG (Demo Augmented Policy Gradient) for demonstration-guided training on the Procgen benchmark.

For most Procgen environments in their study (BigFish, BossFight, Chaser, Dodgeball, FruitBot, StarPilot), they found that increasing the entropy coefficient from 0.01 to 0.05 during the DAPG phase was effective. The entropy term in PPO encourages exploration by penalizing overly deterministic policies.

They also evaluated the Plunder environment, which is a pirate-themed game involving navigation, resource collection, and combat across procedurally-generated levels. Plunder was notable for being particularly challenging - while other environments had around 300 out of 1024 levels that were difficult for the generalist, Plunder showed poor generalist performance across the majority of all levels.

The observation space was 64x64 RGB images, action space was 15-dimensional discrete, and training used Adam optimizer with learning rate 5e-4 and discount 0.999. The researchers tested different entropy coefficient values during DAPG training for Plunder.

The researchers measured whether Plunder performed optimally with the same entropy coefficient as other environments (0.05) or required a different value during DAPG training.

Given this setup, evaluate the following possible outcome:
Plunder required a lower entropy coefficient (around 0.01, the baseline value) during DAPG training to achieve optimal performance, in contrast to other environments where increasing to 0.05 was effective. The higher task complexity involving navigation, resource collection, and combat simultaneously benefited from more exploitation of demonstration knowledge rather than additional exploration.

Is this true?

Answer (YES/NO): NO